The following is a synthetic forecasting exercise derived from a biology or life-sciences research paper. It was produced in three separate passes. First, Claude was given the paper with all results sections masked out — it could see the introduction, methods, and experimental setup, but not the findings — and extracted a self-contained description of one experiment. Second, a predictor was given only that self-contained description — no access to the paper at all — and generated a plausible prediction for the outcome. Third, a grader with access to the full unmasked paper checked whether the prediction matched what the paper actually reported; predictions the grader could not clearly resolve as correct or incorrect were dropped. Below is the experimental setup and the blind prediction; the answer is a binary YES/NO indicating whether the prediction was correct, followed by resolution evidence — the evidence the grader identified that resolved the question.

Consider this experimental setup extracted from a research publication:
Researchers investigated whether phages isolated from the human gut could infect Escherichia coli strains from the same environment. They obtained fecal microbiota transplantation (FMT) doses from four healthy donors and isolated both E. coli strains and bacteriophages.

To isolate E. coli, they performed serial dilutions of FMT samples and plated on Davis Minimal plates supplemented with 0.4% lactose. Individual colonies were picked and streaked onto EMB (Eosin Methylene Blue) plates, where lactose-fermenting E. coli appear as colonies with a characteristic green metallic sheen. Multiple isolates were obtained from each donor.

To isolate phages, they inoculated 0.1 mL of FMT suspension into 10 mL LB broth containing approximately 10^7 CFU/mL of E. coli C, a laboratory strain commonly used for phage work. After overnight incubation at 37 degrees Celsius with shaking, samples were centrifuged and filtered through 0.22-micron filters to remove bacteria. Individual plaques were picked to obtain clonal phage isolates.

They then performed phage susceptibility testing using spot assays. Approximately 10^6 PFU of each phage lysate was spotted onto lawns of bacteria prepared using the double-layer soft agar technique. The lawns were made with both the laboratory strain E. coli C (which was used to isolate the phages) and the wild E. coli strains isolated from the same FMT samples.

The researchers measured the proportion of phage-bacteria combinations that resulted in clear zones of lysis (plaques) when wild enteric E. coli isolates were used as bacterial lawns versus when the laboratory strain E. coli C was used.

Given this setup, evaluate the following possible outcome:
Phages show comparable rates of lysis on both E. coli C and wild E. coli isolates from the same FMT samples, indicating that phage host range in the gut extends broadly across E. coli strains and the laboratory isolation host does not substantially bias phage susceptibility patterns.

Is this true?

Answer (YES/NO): NO